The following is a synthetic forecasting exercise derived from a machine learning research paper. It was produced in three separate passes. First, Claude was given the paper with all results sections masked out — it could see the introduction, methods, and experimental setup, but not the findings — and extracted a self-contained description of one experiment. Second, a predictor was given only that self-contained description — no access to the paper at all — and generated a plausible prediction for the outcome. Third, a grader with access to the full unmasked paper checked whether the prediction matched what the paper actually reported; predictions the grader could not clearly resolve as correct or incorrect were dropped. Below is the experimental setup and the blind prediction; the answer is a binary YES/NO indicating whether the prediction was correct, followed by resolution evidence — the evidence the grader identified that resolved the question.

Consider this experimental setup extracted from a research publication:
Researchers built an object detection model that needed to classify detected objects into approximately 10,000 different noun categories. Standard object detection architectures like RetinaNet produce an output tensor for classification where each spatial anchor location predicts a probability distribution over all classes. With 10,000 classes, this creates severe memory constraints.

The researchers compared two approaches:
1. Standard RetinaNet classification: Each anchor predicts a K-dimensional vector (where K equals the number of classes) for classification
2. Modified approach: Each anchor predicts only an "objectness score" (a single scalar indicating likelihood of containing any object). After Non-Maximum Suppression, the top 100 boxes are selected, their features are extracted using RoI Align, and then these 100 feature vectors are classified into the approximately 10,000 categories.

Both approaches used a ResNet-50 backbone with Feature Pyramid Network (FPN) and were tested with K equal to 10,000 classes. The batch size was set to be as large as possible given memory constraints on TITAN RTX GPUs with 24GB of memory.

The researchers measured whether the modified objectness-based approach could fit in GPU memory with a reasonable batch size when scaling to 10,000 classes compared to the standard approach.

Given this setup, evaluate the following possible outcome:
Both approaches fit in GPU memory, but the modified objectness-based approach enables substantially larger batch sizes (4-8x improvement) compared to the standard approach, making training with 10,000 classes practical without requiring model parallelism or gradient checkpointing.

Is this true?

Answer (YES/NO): NO